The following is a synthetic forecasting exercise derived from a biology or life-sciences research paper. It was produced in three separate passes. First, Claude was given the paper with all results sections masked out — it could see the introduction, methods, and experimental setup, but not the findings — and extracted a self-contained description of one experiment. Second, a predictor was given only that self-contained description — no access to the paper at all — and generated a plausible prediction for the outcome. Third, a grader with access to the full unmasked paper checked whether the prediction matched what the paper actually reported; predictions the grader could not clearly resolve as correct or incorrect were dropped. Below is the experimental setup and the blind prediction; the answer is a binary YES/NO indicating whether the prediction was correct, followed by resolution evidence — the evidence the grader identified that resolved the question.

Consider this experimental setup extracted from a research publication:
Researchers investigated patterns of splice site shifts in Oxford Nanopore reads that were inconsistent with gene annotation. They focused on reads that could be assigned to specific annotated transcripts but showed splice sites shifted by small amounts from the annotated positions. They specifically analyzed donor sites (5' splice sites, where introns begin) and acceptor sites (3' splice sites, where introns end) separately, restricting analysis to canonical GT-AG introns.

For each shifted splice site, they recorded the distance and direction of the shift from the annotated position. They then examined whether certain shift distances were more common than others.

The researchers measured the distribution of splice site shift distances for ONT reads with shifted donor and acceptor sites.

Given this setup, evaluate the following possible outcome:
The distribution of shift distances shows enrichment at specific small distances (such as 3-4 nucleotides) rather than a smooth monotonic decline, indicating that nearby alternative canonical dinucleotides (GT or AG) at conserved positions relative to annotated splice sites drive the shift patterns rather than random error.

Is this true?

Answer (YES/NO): YES